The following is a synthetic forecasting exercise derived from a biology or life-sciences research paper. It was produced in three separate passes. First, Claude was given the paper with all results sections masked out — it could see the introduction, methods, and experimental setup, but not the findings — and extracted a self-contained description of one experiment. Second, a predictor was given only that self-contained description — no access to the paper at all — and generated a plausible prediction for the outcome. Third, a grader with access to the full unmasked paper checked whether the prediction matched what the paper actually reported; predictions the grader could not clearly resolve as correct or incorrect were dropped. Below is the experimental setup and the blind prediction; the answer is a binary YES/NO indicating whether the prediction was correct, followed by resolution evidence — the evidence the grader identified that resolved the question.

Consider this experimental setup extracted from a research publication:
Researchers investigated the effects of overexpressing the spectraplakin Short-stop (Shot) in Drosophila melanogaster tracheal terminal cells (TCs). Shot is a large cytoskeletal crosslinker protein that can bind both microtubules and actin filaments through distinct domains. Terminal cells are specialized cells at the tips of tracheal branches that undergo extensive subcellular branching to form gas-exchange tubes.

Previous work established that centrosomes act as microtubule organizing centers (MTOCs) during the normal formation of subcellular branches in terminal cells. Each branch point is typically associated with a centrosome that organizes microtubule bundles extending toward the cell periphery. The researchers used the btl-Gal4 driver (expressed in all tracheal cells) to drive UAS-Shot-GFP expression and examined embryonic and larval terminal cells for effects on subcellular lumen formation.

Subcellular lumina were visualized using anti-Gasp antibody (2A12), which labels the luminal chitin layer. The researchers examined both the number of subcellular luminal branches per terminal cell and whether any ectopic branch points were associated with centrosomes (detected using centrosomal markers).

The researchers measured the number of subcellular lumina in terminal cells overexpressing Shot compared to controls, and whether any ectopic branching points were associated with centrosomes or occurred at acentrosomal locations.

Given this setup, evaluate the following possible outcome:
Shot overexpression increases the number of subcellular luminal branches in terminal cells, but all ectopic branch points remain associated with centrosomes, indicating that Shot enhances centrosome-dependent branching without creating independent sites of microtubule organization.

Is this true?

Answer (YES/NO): NO